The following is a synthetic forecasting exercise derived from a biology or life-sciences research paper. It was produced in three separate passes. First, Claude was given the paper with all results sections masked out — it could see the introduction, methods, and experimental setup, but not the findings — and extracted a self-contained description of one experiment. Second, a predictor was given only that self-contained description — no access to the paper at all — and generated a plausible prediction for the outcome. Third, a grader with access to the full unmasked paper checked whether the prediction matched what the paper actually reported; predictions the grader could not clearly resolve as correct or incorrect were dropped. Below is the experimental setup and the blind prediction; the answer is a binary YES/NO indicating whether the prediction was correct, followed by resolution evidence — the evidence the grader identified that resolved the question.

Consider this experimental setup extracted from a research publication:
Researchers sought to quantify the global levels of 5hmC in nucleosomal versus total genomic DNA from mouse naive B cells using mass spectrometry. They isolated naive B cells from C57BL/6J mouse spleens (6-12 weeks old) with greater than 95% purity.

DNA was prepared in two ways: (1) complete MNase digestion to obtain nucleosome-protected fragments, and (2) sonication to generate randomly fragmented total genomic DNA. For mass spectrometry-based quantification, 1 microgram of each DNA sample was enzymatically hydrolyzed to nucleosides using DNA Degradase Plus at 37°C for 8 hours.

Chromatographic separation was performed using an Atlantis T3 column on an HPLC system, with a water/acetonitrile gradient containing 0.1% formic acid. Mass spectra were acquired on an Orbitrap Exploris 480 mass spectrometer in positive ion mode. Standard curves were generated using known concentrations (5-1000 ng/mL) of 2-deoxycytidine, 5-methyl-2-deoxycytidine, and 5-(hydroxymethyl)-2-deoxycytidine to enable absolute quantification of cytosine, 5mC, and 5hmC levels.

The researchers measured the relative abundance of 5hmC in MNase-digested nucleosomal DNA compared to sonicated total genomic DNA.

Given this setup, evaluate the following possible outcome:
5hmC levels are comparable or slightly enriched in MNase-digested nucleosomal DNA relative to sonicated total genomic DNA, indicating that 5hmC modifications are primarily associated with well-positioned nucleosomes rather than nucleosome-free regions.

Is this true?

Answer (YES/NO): YES